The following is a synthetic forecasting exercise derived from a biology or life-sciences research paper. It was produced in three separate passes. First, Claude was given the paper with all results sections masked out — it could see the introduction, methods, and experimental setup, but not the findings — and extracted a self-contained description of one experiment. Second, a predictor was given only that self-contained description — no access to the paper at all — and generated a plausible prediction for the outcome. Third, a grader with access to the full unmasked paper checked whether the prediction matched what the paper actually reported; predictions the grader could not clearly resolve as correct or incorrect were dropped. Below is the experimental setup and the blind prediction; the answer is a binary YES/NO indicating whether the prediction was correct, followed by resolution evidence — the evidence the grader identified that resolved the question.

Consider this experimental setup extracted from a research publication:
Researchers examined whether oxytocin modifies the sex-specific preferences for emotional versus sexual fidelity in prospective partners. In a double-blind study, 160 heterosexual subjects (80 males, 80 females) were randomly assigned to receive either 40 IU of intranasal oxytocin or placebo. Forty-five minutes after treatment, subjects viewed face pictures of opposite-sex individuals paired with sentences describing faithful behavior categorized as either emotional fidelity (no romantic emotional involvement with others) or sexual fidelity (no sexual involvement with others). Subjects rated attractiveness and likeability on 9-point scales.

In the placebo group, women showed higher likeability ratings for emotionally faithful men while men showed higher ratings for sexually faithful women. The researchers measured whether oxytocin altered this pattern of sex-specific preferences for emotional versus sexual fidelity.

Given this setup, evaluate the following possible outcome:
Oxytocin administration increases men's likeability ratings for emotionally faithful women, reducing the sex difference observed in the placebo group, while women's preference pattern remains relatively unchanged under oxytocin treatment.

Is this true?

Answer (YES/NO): NO